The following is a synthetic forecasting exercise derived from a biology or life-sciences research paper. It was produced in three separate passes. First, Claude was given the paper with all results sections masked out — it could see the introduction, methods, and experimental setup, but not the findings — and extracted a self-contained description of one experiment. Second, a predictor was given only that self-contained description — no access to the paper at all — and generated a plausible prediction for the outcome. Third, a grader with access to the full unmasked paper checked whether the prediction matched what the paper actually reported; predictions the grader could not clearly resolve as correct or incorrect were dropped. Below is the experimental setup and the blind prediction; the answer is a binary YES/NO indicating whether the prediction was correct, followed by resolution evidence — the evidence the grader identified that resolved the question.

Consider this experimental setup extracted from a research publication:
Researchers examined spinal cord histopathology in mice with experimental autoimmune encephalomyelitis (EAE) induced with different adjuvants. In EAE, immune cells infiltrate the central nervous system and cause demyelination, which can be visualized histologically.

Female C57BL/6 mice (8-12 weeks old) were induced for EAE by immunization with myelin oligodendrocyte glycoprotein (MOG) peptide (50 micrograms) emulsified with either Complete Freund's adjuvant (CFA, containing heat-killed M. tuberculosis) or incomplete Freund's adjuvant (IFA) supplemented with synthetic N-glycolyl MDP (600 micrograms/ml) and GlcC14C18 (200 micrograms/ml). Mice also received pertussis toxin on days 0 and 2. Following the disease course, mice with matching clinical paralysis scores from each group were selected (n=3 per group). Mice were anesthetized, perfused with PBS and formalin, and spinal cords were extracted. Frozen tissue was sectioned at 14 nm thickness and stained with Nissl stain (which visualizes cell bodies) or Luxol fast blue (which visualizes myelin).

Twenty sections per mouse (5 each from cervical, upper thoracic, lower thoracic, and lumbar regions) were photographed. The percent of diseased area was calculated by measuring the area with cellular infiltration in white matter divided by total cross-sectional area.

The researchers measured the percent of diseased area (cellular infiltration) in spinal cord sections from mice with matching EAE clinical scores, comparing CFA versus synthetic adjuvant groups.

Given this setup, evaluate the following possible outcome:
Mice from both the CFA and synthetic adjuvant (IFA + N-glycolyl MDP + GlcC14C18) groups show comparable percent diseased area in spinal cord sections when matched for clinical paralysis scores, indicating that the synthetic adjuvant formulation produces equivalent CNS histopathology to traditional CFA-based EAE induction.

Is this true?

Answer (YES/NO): YES